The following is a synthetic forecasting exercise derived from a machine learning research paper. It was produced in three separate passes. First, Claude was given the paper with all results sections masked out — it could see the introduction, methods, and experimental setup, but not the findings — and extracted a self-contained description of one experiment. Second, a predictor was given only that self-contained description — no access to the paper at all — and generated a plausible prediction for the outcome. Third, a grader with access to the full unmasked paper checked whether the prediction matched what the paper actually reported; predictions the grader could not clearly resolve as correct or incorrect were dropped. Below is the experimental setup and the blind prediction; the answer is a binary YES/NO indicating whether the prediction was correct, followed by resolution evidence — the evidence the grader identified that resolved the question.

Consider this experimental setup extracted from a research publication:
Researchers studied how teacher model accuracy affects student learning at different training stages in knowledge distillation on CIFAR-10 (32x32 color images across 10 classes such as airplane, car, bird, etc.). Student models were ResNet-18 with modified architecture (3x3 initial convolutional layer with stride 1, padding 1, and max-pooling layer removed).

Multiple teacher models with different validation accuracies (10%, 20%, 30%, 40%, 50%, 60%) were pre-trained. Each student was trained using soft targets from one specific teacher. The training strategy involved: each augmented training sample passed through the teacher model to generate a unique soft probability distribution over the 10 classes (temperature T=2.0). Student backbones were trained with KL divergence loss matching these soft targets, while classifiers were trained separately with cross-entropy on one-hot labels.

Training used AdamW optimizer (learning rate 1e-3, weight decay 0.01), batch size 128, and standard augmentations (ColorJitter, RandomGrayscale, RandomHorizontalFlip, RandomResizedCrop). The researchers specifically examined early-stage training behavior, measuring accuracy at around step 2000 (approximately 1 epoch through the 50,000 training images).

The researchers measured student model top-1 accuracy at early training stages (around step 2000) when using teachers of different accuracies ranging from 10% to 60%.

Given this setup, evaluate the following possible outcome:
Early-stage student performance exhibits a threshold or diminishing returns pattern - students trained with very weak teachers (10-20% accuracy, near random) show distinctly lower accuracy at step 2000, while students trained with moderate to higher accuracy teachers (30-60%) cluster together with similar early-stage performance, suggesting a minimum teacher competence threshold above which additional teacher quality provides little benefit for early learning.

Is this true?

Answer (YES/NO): NO